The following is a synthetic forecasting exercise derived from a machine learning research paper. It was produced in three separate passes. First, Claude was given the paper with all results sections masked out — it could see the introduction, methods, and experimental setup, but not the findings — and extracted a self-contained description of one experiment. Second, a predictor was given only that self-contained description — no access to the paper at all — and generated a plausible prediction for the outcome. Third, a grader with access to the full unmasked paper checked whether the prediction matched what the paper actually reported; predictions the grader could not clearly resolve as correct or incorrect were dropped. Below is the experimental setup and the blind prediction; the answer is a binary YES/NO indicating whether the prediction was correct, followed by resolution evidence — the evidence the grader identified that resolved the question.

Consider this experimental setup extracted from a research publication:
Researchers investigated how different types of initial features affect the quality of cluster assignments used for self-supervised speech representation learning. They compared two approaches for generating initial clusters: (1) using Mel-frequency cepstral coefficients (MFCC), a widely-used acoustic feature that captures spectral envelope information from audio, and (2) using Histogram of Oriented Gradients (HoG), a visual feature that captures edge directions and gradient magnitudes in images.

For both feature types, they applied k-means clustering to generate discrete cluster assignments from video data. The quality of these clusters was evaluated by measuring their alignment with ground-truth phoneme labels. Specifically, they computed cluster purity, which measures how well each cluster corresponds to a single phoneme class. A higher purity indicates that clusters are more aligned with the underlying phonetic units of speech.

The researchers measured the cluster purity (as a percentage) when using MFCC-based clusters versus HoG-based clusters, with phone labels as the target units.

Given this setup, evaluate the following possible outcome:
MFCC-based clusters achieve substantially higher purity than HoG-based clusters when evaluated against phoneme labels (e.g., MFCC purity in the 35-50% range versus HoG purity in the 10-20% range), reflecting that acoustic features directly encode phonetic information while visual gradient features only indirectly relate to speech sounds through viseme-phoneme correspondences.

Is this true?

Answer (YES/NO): NO